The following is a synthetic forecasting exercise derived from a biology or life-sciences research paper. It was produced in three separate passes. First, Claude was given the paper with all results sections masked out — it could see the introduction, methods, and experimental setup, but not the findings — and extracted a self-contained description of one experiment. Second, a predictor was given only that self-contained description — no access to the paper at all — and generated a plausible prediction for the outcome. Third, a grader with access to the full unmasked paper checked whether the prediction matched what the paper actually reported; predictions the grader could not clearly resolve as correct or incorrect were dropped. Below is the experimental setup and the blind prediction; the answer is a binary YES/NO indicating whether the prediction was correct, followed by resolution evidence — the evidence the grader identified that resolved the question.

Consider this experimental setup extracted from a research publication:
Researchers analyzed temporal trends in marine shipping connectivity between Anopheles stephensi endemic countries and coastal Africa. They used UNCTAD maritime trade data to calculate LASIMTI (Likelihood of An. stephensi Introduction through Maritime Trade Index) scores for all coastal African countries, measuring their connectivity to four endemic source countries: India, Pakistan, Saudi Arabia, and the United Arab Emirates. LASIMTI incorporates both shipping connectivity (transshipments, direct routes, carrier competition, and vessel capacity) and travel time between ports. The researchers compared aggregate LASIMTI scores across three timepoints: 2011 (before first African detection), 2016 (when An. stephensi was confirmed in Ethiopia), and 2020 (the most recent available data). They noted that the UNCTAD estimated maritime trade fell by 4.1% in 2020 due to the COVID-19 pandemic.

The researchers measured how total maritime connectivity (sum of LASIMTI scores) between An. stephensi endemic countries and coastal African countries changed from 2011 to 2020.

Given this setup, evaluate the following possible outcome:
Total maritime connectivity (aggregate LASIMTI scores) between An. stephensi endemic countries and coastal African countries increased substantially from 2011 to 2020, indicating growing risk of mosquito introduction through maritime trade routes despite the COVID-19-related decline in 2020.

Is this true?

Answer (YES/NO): YES